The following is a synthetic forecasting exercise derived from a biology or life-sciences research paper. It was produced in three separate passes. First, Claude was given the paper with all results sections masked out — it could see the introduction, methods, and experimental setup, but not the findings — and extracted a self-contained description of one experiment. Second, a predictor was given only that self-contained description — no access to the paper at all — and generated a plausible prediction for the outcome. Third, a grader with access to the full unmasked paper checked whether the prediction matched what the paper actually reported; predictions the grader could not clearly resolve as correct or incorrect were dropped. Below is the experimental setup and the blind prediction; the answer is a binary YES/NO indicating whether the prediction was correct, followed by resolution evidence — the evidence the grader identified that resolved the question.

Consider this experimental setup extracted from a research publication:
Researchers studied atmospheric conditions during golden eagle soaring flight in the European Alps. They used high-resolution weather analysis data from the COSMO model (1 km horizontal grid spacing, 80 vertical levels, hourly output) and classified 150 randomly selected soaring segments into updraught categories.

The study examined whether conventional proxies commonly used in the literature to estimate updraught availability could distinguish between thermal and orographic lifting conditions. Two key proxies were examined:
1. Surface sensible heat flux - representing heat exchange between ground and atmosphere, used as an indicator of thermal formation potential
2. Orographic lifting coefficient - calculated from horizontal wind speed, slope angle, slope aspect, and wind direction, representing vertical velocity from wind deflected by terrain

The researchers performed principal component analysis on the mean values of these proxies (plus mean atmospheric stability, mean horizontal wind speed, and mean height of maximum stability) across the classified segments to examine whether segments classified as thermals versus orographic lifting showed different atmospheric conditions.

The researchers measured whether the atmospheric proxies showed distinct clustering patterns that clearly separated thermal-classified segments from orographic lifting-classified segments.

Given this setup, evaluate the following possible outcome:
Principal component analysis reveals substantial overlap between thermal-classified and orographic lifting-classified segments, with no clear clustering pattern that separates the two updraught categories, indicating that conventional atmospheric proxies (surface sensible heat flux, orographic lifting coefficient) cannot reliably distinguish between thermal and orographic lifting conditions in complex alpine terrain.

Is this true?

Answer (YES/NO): NO